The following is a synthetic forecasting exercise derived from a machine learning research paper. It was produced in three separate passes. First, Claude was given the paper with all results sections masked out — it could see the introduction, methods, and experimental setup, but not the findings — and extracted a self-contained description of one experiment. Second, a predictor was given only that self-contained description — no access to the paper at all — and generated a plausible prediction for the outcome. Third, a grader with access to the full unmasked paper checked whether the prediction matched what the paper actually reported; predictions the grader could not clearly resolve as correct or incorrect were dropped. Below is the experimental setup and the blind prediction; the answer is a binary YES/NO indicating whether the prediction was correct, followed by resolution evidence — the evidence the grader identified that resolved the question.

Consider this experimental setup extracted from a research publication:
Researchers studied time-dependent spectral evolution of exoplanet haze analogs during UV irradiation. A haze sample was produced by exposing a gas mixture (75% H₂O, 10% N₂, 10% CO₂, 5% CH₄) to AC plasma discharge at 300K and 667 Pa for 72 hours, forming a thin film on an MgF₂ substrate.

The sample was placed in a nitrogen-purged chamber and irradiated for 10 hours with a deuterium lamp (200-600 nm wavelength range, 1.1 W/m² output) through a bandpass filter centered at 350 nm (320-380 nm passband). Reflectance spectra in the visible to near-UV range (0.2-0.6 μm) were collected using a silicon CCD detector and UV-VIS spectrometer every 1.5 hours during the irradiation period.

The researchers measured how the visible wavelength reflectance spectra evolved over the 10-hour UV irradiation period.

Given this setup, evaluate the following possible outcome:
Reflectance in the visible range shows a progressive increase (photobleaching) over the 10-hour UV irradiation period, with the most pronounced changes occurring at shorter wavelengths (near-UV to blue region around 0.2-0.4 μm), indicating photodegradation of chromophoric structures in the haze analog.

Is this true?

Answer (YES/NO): NO